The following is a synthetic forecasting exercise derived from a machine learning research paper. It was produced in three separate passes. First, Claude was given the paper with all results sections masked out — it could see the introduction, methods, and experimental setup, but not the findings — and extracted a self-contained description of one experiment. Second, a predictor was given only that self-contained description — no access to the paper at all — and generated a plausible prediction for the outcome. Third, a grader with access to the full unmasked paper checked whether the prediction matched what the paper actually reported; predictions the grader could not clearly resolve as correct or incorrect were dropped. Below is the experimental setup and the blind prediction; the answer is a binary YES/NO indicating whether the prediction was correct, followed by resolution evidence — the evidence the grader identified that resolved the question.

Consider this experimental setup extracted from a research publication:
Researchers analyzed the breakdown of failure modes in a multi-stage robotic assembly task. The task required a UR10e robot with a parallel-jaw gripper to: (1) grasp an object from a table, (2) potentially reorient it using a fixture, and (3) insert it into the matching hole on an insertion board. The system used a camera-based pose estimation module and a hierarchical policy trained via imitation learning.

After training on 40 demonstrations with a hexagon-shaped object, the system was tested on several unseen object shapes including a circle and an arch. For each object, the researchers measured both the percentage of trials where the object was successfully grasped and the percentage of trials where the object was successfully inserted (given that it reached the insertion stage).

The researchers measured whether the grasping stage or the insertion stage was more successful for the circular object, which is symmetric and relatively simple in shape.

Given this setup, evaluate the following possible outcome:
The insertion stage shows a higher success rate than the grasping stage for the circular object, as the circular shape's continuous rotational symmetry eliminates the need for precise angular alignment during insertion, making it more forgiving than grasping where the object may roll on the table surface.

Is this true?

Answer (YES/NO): NO